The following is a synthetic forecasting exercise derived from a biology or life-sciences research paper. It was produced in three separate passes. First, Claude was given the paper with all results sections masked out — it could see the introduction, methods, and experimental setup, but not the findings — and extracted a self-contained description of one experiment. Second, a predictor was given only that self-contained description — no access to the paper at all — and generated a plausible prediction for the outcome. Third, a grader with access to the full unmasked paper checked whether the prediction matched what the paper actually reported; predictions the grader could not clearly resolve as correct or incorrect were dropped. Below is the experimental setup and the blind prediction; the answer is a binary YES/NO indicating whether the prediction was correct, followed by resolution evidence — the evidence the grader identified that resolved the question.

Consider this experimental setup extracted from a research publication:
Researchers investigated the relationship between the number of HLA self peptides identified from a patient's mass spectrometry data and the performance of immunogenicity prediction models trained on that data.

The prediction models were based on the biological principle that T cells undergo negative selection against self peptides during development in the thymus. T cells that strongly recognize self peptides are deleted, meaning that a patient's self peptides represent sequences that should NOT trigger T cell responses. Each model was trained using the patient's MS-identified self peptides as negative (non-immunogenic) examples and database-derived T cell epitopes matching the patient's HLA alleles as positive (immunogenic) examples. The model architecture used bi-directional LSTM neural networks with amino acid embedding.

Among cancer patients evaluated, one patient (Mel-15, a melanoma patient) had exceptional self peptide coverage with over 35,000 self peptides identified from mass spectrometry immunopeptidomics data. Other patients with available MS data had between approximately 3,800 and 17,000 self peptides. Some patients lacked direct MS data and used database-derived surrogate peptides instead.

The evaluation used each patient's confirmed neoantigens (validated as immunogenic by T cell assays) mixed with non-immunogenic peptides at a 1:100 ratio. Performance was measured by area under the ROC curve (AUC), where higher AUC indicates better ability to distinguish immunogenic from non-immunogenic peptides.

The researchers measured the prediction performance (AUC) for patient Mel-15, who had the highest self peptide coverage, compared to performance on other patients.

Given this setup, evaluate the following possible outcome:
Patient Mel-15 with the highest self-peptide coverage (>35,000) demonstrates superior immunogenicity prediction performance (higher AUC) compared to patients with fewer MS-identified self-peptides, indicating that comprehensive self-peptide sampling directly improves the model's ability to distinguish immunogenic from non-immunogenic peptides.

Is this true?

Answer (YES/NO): YES